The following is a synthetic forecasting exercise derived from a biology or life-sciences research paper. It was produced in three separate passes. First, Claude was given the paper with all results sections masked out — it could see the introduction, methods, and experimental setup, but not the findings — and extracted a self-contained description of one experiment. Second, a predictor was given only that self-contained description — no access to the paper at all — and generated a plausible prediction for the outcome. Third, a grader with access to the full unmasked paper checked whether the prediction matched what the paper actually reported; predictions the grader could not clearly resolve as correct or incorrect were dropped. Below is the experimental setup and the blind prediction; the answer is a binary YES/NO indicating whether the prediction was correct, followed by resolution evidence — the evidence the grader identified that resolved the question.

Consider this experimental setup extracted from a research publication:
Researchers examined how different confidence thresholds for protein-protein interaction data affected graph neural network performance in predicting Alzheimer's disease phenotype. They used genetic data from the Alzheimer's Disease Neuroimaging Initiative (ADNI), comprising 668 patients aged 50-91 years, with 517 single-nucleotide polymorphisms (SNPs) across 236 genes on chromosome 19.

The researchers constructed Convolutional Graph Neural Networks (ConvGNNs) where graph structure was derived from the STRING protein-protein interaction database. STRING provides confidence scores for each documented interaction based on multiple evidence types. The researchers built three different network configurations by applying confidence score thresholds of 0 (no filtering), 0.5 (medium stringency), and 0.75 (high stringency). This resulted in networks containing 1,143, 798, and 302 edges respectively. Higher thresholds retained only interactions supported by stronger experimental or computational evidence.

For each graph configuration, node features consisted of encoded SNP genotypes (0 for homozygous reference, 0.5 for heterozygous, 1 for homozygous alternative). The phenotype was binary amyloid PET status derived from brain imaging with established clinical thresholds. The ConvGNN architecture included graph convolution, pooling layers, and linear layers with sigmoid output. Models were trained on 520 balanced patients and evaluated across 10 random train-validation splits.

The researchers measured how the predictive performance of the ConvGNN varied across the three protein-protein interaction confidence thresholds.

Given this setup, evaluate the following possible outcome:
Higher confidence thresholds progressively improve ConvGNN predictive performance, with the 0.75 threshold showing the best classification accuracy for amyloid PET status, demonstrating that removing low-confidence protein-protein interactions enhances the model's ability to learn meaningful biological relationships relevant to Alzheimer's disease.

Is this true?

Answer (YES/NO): NO